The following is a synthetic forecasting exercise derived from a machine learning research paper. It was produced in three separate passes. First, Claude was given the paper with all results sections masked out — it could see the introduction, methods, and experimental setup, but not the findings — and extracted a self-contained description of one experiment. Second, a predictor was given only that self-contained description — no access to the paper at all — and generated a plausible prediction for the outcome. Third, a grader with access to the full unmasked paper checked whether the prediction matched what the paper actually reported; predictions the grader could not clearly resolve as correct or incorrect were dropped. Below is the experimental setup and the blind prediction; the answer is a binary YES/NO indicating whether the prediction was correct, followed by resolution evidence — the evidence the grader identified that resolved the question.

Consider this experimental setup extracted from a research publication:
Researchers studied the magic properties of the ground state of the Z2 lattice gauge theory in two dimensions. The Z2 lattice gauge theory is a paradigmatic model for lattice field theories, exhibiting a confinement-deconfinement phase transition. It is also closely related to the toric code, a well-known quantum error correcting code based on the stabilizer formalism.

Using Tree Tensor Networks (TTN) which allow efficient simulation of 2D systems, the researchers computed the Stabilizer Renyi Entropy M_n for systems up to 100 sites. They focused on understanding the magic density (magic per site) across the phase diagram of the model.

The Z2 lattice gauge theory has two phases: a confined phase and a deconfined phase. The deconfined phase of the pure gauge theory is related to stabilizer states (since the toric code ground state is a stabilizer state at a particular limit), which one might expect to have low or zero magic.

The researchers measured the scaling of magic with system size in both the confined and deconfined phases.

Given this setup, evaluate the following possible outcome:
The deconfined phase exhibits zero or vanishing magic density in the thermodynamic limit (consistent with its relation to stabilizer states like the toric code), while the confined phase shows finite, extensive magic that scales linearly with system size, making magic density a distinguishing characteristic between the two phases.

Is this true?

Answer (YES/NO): NO